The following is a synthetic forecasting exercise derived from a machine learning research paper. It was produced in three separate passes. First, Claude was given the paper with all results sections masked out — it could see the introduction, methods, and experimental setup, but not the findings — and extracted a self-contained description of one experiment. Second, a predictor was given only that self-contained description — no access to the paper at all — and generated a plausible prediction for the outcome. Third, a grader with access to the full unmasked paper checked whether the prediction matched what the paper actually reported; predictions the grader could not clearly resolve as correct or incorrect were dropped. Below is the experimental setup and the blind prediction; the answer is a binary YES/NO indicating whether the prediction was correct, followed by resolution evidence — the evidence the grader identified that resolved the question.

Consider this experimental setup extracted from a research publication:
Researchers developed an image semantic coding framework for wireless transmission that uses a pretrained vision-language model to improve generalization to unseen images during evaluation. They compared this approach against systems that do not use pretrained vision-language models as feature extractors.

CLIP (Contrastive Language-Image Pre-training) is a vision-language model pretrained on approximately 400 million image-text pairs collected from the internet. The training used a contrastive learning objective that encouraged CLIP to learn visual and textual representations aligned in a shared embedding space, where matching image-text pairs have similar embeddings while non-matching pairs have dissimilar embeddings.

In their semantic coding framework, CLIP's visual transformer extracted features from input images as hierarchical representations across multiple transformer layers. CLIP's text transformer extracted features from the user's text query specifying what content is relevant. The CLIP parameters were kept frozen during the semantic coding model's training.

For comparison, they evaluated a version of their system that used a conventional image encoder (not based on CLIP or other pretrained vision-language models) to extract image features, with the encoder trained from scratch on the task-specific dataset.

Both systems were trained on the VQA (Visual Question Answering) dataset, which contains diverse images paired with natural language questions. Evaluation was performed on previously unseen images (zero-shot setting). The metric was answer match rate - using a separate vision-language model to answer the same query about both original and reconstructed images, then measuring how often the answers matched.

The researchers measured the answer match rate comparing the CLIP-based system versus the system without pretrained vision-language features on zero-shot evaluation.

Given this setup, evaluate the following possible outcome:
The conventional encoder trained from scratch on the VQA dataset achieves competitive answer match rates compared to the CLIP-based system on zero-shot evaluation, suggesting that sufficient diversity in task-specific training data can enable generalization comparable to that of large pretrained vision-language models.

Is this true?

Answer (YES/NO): NO